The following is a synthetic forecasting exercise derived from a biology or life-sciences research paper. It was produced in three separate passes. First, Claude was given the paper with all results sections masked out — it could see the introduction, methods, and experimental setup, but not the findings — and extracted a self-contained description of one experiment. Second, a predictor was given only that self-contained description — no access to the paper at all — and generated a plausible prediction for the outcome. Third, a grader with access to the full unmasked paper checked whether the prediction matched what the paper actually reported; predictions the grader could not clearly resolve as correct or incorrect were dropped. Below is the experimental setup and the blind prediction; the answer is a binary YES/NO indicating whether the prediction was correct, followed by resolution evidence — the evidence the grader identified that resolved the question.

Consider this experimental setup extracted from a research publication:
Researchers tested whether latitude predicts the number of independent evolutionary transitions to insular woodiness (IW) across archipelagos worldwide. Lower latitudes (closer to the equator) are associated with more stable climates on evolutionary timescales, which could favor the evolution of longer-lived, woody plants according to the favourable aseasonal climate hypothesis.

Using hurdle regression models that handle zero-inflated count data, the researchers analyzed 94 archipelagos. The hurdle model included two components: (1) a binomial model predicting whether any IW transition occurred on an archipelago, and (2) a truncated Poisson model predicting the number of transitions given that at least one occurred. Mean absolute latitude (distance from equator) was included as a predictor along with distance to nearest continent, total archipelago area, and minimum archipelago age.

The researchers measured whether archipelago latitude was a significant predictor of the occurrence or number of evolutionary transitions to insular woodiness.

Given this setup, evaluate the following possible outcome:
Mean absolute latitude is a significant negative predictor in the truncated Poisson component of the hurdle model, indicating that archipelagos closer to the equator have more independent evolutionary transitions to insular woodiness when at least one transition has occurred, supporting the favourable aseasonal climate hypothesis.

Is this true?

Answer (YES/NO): NO